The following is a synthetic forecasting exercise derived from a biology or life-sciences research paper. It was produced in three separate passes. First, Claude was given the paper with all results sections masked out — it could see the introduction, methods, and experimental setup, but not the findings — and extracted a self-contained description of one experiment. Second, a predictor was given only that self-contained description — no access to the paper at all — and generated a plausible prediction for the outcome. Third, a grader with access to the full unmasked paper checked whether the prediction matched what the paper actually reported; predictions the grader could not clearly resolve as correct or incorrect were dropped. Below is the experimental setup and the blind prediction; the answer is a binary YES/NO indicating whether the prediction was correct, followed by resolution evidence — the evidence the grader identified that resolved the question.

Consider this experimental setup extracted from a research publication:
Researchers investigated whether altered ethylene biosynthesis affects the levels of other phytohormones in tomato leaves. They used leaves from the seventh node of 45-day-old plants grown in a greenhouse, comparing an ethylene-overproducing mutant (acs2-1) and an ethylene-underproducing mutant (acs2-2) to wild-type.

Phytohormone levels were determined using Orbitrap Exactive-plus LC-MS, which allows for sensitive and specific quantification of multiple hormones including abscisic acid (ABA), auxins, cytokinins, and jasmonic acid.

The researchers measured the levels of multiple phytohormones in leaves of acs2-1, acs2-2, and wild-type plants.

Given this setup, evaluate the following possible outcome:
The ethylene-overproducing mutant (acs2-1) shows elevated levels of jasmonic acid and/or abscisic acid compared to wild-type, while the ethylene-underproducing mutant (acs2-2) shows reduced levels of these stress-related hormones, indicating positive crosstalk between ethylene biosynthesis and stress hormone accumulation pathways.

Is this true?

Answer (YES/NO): NO